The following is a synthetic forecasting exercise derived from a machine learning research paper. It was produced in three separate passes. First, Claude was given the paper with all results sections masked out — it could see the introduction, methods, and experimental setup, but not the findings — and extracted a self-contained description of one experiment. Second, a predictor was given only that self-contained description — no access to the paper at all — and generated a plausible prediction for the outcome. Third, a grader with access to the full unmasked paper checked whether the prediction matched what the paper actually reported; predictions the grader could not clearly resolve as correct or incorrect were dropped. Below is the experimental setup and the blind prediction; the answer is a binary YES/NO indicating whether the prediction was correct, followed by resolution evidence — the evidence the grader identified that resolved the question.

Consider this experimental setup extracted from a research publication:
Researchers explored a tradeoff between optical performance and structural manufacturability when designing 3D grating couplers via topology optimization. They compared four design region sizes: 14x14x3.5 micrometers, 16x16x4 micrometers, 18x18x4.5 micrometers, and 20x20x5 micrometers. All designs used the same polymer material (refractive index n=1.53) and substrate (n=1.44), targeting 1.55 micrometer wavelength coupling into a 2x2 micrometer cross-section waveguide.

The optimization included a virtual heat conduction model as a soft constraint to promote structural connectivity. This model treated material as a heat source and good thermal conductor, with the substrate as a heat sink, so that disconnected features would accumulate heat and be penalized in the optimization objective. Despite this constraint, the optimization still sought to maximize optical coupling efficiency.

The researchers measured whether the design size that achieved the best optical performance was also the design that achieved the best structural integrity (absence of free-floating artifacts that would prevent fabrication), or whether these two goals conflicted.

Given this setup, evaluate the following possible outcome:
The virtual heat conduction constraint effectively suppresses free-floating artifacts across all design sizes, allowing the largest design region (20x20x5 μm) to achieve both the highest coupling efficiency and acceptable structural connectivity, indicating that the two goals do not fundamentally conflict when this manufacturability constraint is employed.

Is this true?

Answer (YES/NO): NO